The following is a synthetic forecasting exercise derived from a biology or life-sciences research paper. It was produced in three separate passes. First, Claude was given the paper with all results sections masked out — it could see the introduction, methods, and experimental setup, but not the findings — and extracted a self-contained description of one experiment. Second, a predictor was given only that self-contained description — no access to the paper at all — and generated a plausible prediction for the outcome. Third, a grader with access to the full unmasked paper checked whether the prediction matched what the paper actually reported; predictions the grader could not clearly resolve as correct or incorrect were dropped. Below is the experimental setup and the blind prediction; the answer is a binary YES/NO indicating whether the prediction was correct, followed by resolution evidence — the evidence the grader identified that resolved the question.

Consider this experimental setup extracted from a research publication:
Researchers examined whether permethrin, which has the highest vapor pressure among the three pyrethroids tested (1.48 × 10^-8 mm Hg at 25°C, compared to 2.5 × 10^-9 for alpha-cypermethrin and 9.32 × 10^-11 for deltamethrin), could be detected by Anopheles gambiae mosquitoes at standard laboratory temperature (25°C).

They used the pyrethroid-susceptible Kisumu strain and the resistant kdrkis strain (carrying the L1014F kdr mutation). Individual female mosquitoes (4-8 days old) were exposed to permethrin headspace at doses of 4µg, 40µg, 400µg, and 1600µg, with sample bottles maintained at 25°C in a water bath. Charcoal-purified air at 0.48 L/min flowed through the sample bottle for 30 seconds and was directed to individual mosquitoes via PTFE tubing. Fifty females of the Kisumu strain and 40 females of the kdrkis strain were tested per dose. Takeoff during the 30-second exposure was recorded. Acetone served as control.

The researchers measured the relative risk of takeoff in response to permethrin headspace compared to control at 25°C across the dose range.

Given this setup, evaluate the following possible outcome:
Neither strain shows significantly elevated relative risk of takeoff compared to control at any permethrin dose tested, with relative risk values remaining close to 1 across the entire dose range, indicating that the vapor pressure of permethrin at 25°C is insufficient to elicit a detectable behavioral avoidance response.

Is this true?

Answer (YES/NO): NO